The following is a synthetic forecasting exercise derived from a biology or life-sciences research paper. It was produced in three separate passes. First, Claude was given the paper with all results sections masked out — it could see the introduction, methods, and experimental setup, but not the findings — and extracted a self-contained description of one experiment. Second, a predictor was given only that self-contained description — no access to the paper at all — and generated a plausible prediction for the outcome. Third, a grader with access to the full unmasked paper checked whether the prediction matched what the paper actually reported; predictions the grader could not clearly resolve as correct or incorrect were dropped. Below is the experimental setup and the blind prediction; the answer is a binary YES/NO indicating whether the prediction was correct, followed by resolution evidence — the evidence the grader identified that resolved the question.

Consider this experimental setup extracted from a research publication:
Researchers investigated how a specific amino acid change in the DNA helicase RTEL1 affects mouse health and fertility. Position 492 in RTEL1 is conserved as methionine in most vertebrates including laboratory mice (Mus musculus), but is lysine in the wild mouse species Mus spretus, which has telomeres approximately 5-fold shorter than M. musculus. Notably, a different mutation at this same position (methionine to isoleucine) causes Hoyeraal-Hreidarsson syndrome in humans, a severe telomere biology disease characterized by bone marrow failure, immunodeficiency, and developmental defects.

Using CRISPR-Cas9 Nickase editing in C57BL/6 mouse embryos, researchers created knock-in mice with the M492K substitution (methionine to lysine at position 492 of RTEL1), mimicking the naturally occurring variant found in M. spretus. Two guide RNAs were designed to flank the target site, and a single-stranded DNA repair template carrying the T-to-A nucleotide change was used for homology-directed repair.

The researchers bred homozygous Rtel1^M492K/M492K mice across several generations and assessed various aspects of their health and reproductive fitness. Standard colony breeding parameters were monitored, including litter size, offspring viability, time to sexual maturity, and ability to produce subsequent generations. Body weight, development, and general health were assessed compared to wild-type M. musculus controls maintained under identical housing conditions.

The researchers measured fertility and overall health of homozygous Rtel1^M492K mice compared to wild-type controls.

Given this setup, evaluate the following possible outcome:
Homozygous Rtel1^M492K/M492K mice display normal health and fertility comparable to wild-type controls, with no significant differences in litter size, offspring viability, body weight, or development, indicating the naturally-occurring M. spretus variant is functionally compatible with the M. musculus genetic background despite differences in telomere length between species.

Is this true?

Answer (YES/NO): YES